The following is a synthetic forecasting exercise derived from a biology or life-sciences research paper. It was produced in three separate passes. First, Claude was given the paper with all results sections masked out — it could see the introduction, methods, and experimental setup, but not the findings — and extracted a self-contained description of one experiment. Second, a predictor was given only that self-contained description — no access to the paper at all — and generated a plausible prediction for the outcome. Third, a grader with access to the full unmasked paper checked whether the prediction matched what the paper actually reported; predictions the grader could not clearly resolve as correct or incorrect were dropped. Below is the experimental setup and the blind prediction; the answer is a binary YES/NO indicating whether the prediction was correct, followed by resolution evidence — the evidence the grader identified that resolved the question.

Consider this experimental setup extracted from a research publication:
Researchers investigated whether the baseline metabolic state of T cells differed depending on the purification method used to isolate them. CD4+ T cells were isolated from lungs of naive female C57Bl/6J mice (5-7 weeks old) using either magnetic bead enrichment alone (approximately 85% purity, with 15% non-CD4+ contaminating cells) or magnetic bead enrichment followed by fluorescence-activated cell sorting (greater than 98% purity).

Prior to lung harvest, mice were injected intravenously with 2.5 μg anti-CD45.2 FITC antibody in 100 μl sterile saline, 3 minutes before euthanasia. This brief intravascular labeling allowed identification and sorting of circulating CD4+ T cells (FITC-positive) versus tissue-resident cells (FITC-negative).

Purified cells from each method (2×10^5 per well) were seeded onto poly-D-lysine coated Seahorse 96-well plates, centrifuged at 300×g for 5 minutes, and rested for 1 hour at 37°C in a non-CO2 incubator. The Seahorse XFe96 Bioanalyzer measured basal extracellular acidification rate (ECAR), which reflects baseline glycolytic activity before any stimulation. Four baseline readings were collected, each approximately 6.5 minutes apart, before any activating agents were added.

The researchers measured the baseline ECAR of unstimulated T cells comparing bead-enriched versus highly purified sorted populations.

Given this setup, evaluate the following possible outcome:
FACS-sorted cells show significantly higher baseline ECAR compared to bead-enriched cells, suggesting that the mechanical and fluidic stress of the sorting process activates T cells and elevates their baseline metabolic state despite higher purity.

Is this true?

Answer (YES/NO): NO